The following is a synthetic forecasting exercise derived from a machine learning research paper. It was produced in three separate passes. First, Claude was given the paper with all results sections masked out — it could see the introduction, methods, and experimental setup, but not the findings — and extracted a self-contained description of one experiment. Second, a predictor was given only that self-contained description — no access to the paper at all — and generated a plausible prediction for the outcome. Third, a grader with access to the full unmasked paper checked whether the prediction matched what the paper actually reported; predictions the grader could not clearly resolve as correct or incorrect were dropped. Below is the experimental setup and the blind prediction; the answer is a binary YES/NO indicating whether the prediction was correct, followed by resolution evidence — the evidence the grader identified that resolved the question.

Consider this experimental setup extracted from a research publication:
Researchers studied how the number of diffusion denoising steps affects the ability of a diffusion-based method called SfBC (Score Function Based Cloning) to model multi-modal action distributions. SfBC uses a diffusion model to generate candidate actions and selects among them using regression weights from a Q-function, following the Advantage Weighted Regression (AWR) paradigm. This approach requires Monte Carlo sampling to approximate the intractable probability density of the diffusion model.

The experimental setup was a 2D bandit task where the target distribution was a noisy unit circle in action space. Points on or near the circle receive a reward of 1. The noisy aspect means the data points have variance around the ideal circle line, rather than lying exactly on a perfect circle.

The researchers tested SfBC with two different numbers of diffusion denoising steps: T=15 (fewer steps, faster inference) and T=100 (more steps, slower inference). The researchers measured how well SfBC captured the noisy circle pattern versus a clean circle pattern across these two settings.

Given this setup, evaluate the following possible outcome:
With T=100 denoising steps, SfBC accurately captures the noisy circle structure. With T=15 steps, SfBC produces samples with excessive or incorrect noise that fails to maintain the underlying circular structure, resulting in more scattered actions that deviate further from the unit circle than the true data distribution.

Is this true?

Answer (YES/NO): NO